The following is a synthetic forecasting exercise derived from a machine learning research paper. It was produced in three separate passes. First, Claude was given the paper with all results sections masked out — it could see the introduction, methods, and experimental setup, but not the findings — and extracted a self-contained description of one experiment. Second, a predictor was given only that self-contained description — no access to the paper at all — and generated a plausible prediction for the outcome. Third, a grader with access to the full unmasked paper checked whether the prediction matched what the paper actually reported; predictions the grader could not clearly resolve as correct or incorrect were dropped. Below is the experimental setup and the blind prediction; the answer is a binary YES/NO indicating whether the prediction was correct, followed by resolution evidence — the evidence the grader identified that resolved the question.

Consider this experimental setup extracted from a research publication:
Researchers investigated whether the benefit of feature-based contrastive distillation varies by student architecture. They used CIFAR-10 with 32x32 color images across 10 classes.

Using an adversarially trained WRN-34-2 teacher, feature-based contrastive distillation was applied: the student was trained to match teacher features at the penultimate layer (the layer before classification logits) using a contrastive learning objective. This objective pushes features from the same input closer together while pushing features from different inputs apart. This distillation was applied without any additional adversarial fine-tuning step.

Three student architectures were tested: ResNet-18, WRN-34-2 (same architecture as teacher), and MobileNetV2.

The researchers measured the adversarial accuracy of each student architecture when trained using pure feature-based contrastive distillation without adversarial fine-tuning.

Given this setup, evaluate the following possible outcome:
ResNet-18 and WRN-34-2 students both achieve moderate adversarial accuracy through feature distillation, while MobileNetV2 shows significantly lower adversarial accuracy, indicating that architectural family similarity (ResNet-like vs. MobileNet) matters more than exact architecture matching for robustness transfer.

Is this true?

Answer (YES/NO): NO